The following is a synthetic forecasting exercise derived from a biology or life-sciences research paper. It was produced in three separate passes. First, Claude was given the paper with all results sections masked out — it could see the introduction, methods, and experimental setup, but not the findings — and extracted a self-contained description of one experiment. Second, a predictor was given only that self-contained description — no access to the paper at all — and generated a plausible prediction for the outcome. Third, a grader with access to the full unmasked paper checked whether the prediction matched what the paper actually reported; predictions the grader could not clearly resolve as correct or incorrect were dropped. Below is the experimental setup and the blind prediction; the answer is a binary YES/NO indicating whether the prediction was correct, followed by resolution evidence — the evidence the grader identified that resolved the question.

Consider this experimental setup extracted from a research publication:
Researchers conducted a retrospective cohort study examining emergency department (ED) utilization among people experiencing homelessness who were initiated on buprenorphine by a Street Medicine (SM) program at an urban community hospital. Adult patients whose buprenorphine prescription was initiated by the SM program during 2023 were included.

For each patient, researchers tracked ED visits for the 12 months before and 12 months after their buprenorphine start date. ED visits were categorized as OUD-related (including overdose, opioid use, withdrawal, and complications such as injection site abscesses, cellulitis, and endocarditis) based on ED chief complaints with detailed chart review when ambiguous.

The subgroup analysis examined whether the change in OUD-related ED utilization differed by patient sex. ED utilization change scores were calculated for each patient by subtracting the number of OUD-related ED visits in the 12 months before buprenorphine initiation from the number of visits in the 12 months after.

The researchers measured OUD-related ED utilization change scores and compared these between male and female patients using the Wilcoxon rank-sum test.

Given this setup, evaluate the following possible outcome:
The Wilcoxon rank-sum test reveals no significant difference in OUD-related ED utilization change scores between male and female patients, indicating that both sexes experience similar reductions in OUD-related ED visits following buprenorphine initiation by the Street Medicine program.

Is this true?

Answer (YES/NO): YES